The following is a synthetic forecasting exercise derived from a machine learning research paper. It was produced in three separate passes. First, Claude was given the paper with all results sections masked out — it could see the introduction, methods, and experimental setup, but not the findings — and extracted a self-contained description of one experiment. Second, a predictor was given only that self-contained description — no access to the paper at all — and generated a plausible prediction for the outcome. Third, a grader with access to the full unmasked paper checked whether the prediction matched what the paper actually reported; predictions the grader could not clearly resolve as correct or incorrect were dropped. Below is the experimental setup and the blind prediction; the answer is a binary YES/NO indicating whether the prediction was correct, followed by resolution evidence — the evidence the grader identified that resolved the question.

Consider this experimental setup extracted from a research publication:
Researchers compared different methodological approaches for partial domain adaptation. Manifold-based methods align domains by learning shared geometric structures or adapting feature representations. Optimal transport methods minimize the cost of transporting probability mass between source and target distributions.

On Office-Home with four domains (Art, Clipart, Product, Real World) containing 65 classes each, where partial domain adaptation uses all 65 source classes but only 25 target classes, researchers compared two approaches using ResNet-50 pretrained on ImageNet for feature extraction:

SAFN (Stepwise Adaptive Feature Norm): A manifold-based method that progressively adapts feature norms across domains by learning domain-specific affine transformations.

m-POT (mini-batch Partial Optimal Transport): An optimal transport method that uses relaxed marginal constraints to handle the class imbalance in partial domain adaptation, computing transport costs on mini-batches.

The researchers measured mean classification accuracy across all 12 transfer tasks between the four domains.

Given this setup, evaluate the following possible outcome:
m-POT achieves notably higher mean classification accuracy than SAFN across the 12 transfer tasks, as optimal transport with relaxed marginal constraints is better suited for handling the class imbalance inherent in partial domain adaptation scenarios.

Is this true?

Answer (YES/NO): YES